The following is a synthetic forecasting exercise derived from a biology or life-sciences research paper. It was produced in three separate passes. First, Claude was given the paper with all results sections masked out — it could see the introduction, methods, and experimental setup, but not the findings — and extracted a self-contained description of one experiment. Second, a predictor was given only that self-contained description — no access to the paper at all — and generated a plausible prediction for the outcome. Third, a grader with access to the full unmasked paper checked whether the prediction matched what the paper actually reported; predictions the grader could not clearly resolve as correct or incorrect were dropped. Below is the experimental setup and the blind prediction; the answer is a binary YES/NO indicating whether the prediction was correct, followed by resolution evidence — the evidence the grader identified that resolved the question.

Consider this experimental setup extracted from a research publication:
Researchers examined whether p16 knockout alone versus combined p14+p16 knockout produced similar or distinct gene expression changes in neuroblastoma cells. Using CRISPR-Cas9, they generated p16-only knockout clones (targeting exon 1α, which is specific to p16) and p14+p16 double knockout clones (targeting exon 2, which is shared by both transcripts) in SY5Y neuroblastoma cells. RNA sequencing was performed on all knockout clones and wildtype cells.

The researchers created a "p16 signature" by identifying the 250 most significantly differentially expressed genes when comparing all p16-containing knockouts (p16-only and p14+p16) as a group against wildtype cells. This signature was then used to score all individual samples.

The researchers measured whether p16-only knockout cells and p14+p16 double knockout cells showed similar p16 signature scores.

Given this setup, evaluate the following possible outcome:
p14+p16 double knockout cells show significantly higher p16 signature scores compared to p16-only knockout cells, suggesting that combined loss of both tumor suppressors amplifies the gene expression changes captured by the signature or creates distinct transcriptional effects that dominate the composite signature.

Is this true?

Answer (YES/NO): NO